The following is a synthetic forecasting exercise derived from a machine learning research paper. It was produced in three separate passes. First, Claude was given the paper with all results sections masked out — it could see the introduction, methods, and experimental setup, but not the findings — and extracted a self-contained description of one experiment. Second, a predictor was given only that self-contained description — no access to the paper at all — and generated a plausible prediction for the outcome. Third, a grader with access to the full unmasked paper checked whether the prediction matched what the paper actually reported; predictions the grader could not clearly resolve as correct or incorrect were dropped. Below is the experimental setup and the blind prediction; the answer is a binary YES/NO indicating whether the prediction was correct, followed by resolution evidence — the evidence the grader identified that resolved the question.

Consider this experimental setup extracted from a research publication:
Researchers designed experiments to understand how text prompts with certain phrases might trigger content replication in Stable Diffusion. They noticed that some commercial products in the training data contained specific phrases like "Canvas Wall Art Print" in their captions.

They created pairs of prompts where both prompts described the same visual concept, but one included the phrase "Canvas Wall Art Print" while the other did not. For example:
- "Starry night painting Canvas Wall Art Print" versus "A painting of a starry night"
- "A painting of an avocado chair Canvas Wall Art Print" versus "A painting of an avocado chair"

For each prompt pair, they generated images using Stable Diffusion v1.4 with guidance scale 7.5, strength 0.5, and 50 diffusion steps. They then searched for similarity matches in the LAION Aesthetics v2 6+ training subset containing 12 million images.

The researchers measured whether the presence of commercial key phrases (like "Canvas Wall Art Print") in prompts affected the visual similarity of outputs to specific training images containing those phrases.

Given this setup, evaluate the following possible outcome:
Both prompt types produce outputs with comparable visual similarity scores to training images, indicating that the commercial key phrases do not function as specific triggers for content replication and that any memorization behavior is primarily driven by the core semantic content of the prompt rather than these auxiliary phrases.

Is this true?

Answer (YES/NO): NO